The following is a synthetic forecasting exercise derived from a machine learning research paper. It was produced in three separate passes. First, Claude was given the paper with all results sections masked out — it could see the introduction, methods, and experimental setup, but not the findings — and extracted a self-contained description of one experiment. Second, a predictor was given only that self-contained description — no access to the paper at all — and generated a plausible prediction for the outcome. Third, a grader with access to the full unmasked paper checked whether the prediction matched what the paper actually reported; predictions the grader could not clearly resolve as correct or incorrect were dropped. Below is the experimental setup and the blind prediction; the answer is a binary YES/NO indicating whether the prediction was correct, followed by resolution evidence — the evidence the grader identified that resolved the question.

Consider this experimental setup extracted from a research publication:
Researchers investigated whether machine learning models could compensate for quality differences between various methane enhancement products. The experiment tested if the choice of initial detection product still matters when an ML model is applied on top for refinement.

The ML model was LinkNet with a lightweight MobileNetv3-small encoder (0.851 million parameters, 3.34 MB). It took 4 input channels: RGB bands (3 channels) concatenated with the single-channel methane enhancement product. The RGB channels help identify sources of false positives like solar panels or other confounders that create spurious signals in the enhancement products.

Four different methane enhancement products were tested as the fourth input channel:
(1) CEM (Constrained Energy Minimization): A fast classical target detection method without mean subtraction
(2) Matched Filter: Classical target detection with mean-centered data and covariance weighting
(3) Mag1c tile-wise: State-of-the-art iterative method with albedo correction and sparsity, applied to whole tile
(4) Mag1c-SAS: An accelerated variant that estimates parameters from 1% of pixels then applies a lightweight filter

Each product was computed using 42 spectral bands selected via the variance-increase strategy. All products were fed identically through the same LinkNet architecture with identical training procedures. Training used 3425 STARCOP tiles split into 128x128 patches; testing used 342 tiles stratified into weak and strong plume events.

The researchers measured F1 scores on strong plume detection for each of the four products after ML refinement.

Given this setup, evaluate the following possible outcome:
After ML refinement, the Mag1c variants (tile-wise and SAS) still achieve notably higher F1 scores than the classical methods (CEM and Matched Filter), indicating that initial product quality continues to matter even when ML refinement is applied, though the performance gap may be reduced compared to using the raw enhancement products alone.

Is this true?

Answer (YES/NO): YES